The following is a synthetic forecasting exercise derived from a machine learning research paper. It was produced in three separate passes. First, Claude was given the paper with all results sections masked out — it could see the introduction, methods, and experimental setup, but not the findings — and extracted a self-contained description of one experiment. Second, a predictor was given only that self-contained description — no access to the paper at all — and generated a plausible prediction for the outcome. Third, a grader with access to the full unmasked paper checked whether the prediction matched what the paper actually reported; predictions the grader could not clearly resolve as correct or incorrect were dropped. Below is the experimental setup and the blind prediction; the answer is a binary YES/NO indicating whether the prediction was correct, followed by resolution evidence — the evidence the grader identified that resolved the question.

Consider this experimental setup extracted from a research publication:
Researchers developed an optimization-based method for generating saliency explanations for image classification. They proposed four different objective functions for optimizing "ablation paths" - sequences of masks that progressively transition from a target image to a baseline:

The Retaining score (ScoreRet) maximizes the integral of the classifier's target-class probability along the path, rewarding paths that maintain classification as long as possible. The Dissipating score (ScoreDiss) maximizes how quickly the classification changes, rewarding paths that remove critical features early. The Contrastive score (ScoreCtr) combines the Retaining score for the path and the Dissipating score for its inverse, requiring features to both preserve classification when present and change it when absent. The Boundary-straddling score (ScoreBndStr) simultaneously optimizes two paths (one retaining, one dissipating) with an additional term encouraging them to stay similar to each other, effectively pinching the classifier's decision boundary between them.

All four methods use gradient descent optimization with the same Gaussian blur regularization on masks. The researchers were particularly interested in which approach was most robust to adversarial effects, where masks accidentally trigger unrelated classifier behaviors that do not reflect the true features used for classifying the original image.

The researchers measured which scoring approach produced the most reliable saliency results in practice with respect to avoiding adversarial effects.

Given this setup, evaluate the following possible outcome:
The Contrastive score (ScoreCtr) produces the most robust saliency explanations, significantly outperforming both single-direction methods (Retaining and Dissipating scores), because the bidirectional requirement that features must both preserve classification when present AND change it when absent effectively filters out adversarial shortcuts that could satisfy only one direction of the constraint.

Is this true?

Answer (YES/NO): NO